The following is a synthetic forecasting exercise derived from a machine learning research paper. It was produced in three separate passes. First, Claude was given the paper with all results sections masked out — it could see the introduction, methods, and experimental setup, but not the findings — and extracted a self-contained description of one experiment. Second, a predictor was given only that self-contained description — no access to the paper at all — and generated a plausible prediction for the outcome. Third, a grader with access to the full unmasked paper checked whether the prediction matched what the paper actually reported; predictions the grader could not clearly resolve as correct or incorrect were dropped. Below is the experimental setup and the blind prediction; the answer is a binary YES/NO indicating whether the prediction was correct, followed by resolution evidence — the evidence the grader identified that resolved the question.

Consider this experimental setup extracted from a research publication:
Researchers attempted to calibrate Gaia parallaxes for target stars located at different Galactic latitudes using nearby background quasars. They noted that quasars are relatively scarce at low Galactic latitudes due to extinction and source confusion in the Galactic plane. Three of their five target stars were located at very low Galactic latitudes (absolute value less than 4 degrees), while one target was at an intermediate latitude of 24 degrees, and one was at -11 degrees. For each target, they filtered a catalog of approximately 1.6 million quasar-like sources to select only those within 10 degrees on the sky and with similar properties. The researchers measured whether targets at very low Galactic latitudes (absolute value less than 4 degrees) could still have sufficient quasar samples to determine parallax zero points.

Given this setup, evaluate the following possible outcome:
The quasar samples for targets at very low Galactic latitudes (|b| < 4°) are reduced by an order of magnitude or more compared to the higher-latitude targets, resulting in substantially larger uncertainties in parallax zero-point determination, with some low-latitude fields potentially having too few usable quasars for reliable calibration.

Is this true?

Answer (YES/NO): NO